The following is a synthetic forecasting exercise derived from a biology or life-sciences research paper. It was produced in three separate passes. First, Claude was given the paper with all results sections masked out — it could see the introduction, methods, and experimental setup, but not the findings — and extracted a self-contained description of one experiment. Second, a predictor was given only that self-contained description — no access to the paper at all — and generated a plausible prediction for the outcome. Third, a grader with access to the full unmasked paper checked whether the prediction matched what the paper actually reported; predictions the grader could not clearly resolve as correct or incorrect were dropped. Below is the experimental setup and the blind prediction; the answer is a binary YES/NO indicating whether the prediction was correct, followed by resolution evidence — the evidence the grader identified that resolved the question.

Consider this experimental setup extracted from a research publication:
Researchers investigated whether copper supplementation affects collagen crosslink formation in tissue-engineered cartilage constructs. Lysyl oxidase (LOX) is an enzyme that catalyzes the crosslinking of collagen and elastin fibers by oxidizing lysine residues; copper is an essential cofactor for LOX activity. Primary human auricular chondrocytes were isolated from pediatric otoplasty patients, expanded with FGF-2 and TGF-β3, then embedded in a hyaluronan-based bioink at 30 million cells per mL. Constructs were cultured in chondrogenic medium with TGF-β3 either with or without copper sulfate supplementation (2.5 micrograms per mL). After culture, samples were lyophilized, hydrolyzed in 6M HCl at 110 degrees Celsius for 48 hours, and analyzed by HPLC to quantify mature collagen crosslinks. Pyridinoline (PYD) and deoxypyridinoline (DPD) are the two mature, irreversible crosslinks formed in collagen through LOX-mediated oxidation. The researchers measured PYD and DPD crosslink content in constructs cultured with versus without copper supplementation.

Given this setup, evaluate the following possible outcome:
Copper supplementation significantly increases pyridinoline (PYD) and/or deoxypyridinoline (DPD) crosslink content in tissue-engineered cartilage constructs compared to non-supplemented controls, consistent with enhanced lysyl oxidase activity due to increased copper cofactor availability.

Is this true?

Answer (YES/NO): YES